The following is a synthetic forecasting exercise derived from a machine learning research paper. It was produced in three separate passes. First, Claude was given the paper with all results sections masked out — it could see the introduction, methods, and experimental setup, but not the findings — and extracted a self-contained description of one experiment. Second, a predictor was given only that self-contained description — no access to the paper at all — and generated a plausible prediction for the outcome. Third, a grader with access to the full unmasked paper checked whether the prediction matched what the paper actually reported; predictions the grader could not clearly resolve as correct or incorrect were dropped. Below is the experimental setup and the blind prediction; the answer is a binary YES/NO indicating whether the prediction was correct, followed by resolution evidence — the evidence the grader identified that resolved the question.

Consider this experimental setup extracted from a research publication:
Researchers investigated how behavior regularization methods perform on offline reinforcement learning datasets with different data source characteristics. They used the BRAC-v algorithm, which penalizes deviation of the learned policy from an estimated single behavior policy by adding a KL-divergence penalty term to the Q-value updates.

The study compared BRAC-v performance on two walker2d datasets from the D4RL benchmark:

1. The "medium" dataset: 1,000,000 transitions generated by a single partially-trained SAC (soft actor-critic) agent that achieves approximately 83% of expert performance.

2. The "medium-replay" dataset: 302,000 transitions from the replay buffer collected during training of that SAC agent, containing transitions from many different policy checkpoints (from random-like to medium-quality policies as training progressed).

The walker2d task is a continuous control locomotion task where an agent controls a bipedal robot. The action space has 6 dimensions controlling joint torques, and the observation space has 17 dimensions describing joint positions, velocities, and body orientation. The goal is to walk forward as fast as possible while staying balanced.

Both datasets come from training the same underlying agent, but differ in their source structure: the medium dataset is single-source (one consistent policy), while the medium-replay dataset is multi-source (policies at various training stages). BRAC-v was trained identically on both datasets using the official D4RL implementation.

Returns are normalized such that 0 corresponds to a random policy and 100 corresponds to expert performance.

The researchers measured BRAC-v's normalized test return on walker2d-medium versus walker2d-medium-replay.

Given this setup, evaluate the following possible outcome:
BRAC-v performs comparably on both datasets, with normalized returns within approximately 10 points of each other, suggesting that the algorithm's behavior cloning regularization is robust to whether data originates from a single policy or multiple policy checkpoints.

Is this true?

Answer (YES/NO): NO